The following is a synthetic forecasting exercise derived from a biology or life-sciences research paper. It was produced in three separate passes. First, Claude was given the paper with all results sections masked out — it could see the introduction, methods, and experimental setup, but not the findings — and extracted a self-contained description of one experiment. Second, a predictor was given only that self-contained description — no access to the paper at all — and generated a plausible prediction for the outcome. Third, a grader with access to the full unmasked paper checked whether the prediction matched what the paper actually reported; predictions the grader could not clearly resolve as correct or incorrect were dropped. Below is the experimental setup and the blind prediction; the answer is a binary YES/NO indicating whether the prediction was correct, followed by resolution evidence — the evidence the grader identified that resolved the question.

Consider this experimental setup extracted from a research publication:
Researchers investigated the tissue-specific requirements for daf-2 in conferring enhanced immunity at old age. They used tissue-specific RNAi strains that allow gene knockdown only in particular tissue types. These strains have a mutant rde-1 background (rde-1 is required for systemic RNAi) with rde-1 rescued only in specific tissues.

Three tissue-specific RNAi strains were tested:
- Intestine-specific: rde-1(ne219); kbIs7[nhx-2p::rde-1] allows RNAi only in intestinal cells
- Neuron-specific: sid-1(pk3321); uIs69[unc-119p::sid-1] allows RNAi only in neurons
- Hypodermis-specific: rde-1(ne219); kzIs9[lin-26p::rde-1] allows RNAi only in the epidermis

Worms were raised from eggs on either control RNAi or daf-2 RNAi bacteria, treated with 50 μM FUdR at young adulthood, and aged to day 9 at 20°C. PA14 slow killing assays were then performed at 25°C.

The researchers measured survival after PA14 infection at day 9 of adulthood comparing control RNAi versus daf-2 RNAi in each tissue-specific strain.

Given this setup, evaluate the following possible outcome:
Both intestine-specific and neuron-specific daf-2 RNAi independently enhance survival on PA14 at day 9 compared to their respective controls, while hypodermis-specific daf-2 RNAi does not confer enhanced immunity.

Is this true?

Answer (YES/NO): NO